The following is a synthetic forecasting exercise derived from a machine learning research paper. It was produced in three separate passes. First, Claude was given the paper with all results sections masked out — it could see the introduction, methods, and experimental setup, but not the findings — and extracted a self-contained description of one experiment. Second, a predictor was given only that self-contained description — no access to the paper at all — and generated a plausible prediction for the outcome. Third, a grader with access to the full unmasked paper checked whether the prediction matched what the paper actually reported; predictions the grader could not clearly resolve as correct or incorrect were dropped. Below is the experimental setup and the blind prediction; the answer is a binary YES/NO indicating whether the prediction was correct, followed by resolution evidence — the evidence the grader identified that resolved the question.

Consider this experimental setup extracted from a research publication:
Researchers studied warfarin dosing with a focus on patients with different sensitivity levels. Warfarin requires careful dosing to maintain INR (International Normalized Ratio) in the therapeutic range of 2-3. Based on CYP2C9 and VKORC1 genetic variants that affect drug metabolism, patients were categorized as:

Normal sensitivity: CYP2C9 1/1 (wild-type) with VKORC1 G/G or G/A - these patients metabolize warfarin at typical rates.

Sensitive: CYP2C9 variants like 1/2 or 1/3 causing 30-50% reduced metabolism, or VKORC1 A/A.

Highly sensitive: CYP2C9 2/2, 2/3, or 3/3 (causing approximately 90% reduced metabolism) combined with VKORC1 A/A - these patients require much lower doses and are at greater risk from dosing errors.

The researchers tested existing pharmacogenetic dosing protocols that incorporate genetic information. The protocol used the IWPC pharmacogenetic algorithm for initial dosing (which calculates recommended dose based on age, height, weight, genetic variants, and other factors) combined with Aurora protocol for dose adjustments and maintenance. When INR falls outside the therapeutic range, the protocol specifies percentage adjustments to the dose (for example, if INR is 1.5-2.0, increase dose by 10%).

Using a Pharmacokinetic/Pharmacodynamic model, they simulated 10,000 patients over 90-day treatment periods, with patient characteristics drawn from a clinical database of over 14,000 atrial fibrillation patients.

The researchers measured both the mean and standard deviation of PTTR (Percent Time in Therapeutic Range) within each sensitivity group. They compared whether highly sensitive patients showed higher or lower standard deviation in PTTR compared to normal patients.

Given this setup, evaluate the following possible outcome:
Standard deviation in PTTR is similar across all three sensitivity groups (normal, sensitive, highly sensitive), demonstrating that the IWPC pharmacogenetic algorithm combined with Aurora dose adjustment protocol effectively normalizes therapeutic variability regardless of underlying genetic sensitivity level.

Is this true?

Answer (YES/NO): NO